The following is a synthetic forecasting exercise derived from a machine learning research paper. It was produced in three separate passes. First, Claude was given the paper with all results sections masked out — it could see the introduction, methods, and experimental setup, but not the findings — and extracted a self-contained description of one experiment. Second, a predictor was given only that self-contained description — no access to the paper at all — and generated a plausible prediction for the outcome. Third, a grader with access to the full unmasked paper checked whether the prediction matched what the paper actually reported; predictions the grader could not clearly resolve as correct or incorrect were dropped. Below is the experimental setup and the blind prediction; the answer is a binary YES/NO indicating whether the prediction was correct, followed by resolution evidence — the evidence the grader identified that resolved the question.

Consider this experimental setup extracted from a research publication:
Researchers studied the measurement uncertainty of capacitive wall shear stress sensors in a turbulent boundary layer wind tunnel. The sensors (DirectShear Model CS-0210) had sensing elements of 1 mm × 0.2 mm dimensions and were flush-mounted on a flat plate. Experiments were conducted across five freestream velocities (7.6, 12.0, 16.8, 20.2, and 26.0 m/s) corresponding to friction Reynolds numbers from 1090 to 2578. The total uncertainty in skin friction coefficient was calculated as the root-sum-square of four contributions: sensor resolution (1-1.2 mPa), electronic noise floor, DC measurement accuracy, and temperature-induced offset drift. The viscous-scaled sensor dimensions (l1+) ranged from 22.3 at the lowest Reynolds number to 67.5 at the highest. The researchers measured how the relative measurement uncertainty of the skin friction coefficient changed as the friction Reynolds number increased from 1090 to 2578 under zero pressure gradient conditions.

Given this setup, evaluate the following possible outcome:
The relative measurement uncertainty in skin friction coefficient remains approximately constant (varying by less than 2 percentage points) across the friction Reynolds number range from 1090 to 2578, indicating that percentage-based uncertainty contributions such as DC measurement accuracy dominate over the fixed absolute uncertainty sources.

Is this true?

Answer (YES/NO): NO